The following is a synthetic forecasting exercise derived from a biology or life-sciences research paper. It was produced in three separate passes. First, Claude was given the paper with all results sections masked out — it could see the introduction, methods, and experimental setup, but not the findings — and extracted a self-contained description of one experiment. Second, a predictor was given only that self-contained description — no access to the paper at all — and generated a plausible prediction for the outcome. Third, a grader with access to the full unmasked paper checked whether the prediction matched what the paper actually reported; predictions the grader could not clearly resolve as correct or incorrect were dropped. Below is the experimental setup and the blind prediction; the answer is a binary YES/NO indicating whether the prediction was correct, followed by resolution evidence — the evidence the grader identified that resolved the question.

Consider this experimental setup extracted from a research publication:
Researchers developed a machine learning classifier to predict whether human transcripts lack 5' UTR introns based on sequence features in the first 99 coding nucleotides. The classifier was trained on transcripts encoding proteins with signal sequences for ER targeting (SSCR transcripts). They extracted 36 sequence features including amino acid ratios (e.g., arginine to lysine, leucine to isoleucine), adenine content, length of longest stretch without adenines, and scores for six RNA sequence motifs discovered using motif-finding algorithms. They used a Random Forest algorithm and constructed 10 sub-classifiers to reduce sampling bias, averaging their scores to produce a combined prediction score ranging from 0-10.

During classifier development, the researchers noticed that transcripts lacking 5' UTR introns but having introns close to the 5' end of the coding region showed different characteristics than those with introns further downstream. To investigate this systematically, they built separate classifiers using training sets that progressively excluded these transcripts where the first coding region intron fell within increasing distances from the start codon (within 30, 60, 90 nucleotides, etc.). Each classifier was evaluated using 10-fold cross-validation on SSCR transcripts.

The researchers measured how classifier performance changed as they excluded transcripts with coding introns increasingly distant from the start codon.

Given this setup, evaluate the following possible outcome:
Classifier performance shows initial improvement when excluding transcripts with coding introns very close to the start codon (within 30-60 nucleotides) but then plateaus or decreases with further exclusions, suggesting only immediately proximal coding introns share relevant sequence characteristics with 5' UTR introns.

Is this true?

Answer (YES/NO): NO